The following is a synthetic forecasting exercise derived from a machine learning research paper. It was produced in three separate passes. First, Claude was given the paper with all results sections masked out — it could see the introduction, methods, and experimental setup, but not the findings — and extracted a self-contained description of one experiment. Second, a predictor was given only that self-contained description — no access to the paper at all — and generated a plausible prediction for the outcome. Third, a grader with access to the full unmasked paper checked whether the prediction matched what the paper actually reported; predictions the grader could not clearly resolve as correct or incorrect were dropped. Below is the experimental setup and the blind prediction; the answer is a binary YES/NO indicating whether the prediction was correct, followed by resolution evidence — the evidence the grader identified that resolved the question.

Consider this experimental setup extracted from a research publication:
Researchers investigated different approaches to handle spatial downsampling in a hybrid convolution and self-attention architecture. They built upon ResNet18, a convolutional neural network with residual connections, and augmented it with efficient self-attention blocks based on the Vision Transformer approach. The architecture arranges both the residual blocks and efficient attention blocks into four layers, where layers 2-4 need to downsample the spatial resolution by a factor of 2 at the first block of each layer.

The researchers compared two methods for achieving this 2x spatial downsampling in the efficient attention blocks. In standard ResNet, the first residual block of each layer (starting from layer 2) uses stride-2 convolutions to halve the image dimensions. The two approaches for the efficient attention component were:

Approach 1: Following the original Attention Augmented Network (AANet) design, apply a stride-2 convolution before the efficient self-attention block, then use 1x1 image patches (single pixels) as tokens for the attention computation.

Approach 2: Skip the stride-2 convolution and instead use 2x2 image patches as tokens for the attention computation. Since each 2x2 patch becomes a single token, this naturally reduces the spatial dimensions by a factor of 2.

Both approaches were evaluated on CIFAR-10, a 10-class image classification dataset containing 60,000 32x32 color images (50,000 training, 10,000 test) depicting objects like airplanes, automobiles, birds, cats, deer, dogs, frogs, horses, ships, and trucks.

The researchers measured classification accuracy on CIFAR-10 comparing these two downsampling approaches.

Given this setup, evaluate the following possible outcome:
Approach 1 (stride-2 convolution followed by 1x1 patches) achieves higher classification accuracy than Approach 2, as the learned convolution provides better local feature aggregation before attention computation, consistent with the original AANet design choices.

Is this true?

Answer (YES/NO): NO